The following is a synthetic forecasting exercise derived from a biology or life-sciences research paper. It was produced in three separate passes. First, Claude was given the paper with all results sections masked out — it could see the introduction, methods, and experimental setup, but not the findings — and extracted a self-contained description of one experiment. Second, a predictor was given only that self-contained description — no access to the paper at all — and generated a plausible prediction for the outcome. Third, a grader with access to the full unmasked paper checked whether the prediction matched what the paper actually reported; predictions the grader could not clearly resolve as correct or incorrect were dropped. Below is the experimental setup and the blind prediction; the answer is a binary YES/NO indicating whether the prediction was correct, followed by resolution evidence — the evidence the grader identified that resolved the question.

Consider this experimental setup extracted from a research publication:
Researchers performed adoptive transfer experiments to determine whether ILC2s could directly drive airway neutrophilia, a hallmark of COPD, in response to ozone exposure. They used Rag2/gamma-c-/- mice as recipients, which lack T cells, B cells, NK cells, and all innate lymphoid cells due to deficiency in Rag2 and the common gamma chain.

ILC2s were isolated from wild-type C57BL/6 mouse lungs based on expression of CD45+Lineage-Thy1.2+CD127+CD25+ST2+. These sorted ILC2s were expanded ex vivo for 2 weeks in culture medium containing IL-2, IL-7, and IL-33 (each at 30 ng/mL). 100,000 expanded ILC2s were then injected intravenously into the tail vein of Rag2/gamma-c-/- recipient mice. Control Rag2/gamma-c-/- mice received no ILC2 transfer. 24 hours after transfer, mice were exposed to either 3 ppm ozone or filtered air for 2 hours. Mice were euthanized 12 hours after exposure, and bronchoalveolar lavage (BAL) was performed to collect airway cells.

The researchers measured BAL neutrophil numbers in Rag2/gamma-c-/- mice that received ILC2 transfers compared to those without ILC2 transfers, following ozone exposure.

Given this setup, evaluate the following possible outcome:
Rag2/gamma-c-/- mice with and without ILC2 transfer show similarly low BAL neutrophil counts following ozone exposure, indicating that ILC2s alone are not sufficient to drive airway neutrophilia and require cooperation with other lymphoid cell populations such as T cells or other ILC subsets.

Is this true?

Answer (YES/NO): NO